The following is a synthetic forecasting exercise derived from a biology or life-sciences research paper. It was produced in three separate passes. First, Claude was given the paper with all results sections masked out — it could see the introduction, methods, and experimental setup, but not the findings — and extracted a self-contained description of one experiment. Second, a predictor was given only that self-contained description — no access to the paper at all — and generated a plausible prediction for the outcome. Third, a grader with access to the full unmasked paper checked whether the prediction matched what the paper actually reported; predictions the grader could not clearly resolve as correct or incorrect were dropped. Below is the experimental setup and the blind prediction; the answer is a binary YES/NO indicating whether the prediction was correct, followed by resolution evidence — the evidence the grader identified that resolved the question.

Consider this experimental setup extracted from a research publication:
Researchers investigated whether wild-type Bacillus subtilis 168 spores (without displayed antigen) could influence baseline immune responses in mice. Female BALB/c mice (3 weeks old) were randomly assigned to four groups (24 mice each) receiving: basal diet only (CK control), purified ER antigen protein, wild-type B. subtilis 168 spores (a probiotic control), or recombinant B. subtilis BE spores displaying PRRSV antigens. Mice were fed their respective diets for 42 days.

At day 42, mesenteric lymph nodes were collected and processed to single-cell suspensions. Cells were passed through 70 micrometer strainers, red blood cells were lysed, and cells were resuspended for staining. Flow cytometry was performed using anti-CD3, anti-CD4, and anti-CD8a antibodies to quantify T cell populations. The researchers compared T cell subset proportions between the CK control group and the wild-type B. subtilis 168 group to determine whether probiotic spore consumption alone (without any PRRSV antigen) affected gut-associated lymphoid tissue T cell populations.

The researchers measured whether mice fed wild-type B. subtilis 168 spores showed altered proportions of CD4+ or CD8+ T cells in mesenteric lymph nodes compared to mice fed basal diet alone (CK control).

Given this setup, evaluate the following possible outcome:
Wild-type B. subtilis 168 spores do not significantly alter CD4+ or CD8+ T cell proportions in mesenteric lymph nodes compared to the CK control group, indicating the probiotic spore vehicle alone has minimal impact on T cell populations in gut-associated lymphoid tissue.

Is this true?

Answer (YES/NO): YES